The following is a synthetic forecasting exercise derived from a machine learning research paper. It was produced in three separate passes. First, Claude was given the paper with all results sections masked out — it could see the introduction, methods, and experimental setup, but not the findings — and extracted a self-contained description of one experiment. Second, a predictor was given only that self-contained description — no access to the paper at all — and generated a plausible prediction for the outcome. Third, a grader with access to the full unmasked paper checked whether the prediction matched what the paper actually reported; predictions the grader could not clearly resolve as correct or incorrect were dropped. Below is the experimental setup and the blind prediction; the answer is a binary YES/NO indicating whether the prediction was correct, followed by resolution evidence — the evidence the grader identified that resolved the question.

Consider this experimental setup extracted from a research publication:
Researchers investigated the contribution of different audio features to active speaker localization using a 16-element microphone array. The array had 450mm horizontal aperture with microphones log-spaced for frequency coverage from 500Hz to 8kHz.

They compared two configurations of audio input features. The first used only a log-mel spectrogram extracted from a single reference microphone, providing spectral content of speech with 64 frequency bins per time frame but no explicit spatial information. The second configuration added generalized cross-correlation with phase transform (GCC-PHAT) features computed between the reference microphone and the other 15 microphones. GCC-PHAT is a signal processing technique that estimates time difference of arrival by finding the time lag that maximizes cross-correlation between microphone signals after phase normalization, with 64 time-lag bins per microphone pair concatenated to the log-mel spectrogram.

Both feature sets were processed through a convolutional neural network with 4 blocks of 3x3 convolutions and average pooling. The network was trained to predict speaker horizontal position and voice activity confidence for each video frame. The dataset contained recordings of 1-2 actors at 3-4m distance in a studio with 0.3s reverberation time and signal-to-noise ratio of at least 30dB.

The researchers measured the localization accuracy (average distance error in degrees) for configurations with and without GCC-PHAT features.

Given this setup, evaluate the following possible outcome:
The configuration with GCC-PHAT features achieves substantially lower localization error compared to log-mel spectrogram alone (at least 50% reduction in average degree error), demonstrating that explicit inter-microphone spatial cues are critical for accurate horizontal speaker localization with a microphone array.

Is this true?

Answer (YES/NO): YES